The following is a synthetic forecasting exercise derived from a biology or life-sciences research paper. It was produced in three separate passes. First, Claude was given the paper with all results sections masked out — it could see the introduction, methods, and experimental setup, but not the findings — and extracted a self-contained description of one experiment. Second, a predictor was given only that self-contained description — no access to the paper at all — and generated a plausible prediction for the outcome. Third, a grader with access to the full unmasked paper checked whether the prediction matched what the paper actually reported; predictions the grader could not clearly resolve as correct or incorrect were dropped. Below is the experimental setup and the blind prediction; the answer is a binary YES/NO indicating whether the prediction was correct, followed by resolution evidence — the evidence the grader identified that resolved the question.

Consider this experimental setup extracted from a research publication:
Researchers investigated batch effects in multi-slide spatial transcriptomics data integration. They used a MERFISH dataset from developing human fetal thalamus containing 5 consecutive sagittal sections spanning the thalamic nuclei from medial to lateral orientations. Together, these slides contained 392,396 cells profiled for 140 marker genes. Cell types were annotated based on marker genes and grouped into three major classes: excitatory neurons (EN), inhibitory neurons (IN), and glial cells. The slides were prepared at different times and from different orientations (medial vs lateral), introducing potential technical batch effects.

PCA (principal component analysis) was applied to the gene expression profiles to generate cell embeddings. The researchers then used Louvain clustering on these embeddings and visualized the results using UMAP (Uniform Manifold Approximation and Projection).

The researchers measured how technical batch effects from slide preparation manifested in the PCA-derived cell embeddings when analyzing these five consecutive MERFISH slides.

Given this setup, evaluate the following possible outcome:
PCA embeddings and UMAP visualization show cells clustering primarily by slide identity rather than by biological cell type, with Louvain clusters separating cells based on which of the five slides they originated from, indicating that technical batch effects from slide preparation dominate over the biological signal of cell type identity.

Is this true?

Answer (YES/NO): YES